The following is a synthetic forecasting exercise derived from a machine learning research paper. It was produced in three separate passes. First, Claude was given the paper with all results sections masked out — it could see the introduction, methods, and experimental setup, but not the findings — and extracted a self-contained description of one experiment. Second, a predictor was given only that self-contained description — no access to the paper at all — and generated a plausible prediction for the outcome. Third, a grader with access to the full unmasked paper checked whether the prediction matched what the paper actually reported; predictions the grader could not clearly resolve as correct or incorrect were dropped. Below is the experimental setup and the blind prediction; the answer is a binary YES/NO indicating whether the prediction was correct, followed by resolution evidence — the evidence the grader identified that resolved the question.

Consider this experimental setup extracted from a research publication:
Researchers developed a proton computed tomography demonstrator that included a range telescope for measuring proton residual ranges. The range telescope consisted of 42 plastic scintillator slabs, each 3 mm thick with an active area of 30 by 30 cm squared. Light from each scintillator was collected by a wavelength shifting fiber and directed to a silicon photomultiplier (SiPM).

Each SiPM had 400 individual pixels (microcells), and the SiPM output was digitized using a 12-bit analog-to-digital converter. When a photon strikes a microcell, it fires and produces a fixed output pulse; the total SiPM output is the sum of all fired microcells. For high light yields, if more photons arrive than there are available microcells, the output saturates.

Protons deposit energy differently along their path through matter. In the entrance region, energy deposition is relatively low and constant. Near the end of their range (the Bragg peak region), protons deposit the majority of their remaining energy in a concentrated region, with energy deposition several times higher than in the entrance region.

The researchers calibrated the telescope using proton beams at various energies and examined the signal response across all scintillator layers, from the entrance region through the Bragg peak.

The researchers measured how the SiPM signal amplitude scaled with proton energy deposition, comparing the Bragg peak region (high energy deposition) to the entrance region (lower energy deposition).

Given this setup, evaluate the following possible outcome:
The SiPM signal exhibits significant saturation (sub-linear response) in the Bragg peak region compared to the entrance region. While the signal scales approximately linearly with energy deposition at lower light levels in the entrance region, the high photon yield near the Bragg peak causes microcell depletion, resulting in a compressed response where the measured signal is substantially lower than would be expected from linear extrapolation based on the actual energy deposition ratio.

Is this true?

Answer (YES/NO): YES